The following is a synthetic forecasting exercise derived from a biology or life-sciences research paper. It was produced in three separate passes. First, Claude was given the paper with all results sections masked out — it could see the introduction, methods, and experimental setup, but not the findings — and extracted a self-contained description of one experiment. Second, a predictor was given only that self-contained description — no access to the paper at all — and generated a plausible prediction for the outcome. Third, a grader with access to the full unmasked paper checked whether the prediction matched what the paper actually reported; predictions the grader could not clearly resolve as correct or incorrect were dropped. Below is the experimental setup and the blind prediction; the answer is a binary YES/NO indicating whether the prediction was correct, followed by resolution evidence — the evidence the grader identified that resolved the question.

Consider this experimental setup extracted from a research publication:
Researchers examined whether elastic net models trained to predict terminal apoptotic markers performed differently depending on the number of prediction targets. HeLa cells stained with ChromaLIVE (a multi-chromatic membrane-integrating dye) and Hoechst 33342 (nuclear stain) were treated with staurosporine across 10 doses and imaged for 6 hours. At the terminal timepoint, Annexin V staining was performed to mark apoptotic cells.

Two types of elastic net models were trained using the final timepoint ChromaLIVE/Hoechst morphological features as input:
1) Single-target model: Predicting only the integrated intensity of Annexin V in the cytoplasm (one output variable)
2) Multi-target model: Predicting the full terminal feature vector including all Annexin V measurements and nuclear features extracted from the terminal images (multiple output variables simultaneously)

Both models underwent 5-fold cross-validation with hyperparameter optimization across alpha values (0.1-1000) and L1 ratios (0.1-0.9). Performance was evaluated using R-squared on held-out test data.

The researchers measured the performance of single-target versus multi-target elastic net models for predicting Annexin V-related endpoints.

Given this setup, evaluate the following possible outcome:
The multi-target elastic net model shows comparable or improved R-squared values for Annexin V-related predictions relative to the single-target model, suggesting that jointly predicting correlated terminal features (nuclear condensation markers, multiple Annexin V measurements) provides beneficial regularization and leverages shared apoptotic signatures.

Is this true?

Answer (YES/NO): NO